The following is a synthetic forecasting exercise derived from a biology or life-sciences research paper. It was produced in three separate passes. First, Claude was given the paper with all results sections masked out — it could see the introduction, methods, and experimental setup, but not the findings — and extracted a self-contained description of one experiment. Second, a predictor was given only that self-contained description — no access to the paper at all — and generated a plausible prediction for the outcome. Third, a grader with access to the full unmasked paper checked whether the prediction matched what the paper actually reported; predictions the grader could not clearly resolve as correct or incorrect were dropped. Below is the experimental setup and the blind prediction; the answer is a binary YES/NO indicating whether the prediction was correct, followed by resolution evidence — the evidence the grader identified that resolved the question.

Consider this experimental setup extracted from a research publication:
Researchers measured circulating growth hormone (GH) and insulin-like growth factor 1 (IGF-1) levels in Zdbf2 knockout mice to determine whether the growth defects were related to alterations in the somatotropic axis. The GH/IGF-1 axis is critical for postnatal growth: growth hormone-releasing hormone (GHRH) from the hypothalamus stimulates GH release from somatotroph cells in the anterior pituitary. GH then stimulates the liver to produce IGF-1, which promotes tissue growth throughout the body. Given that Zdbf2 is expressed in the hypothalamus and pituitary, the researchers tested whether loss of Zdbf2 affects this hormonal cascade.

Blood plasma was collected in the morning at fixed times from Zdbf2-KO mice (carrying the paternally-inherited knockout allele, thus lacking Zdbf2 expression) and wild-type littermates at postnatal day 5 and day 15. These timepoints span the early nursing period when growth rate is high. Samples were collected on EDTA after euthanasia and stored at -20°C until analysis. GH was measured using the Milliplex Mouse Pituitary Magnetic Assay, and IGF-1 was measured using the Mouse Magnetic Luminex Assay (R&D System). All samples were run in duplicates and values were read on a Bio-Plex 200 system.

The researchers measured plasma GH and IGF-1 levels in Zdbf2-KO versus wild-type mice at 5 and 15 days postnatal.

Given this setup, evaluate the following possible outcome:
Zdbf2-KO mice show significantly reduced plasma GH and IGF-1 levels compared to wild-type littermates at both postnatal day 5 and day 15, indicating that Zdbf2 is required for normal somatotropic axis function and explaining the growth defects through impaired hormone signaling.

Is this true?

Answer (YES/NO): NO